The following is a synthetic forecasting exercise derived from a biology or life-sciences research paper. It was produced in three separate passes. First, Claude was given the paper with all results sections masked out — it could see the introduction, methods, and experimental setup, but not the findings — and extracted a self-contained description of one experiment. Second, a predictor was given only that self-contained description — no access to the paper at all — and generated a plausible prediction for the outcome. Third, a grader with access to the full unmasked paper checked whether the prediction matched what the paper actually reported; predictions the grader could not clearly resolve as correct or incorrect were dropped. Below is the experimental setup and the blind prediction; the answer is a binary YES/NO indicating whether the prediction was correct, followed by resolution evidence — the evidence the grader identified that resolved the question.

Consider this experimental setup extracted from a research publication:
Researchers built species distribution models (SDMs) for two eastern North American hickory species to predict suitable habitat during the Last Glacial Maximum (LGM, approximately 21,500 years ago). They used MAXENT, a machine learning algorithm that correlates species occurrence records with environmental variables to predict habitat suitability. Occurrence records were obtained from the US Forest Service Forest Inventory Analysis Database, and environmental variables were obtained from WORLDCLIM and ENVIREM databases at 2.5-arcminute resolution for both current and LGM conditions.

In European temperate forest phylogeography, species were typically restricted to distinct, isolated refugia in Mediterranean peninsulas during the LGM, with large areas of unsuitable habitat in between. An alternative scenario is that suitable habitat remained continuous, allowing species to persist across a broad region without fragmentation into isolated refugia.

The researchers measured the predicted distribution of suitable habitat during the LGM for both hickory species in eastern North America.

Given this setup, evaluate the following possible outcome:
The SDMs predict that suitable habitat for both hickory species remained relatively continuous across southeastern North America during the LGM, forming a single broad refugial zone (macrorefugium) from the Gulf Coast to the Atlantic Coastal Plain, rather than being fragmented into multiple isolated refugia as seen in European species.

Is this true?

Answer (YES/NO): YES